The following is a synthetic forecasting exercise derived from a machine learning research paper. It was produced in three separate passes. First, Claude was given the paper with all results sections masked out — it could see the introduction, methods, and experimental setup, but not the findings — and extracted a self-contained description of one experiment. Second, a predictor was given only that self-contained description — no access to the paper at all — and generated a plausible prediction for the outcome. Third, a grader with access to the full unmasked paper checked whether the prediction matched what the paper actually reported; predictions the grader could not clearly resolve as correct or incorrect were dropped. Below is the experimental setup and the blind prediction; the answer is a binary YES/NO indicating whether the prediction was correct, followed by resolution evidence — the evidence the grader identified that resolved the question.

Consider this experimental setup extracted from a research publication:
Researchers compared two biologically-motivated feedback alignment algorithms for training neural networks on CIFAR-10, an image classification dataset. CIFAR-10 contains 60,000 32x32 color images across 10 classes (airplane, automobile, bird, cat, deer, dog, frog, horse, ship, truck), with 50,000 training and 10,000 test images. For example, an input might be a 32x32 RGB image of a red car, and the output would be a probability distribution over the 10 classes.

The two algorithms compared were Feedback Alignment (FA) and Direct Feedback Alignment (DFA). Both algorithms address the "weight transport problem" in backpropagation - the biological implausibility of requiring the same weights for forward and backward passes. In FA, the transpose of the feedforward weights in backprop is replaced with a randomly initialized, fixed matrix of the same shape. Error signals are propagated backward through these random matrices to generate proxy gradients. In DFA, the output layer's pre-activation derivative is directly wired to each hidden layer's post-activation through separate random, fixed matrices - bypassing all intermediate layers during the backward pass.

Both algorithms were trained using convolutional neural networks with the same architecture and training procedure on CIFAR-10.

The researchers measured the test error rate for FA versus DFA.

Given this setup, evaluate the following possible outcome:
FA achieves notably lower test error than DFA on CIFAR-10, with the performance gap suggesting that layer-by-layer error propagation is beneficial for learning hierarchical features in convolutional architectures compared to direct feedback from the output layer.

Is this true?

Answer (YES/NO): YES